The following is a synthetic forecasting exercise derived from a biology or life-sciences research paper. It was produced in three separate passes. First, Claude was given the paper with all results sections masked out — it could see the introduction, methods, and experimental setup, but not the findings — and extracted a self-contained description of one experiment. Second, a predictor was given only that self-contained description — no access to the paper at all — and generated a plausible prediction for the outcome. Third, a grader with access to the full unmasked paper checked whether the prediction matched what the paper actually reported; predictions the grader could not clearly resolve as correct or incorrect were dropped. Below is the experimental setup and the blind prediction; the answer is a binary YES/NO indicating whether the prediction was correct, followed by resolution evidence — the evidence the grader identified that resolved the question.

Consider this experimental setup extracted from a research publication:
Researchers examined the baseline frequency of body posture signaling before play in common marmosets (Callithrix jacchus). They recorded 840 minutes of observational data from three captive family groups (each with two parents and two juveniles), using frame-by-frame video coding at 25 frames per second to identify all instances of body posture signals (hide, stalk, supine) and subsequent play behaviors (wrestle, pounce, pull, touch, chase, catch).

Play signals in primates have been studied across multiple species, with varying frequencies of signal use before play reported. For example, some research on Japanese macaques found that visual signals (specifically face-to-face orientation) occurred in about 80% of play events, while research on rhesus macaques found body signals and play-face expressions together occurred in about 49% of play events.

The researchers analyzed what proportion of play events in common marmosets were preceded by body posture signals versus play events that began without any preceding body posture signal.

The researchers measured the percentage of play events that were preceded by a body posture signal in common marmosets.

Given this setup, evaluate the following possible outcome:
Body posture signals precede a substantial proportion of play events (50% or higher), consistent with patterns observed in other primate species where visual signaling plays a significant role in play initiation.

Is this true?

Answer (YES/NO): NO